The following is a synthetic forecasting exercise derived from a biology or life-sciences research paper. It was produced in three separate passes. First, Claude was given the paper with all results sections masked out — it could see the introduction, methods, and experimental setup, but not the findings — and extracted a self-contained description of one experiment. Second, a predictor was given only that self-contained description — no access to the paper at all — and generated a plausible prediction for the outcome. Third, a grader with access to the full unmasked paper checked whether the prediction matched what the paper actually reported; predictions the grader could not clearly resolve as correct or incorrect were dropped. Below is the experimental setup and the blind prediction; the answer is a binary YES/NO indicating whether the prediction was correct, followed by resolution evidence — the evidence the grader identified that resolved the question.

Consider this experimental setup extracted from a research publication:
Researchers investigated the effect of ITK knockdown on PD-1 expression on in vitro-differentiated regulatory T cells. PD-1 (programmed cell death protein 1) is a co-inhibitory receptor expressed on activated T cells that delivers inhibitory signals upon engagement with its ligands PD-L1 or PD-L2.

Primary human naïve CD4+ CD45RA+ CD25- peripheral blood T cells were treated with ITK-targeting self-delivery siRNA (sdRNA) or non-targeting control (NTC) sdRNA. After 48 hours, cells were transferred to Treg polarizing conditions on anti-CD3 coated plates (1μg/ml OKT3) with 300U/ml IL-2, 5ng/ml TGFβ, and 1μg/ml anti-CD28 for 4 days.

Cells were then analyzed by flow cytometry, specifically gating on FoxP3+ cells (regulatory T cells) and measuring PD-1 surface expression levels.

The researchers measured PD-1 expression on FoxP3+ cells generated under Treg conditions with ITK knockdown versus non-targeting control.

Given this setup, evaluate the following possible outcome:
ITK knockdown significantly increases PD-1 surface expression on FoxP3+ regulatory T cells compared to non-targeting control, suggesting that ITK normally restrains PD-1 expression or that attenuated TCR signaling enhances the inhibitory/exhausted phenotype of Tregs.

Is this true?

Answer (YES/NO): YES